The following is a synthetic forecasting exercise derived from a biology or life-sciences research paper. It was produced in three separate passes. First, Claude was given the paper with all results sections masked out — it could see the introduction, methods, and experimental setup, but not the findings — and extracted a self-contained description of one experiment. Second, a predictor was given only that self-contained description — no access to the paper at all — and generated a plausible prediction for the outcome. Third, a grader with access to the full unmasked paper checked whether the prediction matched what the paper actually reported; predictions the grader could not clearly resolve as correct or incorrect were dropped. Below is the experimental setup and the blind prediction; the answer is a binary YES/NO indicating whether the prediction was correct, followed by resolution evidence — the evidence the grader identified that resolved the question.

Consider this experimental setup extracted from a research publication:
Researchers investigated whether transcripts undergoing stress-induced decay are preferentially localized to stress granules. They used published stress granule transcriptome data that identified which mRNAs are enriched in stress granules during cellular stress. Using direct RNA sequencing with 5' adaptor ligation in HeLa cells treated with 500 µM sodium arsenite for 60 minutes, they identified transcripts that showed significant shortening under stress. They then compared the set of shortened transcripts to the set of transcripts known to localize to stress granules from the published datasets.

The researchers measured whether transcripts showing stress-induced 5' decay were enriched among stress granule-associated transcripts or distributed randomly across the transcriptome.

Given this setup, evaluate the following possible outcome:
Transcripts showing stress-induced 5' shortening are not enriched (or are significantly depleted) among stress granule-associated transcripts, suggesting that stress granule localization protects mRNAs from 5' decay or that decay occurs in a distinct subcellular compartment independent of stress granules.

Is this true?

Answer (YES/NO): NO